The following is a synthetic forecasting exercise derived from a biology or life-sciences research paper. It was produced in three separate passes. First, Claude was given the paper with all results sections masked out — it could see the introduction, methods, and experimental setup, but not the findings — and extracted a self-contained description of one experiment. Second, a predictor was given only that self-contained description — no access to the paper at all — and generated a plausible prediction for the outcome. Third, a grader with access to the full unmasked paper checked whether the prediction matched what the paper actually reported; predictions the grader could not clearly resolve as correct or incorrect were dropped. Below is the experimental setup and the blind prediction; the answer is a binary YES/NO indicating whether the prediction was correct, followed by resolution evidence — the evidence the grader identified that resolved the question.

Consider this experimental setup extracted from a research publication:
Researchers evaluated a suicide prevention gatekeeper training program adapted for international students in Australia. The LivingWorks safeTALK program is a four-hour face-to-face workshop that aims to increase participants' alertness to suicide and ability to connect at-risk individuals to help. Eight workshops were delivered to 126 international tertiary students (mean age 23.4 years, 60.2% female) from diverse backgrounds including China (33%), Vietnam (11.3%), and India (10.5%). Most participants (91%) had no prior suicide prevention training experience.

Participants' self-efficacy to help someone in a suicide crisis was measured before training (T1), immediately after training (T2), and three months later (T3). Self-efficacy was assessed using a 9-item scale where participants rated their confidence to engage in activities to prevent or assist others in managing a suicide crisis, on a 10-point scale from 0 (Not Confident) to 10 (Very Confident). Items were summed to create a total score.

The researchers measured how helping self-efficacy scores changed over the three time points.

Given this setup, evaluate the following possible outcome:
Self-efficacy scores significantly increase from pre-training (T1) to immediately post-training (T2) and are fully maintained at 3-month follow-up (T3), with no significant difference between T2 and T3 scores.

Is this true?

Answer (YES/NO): NO